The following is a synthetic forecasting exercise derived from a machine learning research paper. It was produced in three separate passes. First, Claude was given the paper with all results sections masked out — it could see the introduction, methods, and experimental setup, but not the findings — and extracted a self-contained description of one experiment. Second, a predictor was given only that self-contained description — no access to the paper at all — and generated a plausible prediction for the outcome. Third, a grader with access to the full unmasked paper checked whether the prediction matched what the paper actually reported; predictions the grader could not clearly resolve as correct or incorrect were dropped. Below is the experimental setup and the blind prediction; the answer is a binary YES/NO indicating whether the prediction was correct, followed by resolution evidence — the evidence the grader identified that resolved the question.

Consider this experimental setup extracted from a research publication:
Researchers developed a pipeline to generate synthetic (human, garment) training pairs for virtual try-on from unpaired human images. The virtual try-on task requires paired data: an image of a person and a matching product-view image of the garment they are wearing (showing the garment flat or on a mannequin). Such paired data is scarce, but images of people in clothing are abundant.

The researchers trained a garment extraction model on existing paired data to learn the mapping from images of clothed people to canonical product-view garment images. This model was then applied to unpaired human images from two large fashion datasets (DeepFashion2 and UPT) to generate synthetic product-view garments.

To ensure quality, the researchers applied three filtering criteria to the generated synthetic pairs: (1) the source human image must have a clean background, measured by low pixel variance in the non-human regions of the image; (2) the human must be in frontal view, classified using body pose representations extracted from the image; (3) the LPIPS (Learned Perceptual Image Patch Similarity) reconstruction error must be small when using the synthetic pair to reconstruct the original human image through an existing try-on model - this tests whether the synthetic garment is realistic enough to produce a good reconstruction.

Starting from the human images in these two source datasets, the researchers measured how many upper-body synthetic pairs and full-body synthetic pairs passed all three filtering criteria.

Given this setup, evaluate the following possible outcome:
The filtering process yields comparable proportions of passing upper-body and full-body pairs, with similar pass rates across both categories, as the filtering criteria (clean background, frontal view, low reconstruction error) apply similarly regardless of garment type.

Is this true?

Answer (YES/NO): NO